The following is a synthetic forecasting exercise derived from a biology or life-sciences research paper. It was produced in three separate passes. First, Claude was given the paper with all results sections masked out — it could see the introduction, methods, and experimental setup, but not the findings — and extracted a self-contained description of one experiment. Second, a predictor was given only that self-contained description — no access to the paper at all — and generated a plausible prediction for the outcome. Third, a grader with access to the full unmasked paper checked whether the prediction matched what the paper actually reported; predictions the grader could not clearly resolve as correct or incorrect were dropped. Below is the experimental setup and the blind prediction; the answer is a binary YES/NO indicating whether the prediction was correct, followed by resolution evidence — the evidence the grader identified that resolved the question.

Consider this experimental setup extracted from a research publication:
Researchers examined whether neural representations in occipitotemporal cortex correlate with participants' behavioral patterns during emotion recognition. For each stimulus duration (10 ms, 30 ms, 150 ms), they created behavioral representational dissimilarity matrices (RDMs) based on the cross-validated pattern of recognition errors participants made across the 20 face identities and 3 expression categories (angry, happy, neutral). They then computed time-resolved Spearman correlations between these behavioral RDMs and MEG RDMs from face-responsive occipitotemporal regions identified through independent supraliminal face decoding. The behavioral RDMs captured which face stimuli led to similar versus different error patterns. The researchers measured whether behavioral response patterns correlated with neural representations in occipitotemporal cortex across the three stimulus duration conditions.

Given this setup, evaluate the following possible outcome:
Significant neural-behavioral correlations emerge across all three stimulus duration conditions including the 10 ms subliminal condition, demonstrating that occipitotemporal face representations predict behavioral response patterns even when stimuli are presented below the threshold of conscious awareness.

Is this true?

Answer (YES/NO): YES